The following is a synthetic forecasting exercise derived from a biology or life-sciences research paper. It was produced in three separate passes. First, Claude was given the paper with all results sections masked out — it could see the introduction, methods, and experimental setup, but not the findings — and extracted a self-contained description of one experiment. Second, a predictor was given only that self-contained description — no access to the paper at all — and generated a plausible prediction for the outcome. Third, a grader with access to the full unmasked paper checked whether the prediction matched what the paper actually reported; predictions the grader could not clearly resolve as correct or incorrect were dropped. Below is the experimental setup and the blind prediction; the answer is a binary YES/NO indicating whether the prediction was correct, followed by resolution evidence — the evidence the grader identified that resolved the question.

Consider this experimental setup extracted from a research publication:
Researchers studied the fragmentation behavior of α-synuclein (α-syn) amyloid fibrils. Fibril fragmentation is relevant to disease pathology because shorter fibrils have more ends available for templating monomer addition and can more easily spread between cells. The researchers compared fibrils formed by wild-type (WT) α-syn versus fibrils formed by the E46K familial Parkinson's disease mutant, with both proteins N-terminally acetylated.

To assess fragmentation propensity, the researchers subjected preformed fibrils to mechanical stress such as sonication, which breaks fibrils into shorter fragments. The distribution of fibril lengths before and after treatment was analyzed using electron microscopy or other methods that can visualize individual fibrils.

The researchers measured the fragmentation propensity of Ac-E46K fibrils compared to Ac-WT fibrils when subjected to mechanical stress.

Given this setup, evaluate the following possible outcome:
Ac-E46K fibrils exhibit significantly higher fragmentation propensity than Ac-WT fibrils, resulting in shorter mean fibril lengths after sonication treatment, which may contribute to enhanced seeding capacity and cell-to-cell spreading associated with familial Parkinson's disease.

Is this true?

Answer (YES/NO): YES